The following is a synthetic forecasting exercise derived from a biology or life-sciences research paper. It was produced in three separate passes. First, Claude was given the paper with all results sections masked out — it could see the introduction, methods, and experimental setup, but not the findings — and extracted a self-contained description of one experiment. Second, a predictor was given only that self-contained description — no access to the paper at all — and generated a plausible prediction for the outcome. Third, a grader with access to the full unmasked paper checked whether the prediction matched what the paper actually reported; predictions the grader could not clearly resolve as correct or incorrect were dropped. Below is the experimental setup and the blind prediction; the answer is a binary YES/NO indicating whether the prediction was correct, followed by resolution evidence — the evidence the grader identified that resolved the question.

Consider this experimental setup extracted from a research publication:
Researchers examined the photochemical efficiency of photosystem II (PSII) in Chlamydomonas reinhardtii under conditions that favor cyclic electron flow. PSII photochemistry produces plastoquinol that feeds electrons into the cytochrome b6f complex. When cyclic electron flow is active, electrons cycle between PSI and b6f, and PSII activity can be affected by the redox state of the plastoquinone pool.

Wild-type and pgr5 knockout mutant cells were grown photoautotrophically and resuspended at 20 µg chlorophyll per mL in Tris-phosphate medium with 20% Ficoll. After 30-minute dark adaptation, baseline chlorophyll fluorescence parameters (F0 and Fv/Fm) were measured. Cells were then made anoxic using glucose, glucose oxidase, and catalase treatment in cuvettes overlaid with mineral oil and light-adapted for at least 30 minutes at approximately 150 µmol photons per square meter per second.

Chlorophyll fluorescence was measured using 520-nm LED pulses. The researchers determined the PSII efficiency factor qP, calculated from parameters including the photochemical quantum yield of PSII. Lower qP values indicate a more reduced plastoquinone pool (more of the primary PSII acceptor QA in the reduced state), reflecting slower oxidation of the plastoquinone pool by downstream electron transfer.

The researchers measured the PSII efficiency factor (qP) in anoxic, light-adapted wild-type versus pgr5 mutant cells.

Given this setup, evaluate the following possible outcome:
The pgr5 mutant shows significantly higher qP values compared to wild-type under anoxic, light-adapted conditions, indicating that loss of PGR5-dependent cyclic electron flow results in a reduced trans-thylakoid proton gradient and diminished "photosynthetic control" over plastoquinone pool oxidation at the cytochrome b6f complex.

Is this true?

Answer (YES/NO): NO